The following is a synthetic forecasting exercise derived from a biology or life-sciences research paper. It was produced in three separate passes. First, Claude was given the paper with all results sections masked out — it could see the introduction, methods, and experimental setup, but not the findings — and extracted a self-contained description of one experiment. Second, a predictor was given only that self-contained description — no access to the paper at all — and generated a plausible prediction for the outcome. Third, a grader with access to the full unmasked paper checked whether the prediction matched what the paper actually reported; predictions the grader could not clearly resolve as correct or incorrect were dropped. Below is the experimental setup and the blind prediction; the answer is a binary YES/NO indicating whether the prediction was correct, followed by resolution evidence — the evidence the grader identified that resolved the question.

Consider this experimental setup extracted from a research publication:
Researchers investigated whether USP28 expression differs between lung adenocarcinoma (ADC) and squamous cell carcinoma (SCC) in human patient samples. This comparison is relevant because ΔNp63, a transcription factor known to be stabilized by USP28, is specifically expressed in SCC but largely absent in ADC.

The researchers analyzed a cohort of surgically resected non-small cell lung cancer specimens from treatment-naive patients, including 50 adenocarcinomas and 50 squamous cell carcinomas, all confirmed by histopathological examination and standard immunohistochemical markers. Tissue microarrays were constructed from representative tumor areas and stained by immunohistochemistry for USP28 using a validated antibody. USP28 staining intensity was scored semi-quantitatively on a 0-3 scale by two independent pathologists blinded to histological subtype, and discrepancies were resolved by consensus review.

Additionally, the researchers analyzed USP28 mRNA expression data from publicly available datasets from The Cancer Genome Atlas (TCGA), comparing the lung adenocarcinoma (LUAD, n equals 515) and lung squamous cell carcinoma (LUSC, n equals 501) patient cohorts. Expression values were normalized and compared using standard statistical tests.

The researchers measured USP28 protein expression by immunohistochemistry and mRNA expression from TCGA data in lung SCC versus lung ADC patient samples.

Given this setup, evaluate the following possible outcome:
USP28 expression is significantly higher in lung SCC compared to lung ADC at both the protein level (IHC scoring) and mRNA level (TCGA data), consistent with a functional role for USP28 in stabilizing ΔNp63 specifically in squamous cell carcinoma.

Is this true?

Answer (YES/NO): YES